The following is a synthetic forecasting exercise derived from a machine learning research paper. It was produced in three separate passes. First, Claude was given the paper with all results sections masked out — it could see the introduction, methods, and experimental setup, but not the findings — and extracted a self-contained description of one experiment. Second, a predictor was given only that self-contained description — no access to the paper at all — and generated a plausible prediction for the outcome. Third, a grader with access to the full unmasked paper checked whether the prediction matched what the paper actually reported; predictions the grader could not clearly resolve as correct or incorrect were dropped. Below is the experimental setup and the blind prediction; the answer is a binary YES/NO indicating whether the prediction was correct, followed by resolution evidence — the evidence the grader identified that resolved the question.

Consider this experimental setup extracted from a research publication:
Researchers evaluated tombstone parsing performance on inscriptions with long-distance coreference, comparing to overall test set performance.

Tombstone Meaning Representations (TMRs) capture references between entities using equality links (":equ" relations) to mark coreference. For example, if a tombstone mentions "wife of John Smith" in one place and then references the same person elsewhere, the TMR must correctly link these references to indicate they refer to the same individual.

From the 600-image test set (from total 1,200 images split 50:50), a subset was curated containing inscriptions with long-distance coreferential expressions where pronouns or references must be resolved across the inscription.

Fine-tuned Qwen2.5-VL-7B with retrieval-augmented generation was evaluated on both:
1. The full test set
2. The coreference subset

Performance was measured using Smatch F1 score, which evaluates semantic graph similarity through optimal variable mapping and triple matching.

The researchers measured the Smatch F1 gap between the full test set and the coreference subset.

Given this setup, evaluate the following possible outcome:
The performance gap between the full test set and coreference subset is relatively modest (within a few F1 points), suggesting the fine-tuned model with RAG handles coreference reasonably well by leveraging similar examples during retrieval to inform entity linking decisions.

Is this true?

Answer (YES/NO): YES